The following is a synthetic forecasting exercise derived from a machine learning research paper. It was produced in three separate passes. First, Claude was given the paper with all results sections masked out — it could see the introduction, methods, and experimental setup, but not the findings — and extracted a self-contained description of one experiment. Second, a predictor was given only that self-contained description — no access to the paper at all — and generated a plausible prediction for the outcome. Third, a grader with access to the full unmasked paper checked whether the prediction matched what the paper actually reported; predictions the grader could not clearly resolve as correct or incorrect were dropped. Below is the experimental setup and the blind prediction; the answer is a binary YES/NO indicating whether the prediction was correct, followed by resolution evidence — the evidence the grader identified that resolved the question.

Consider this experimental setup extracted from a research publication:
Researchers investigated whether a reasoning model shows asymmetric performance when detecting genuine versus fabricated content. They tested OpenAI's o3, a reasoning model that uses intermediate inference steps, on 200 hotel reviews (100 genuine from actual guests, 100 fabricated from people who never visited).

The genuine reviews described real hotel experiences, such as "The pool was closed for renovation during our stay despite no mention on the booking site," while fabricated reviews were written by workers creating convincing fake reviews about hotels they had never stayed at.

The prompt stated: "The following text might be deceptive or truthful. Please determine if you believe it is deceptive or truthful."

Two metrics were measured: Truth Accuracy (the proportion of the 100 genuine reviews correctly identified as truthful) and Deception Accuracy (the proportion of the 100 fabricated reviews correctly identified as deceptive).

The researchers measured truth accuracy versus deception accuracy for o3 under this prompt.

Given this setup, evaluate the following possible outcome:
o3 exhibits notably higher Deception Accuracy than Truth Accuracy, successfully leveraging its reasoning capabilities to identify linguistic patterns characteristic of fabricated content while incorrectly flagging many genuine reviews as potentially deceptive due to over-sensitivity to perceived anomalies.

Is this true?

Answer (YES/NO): NO